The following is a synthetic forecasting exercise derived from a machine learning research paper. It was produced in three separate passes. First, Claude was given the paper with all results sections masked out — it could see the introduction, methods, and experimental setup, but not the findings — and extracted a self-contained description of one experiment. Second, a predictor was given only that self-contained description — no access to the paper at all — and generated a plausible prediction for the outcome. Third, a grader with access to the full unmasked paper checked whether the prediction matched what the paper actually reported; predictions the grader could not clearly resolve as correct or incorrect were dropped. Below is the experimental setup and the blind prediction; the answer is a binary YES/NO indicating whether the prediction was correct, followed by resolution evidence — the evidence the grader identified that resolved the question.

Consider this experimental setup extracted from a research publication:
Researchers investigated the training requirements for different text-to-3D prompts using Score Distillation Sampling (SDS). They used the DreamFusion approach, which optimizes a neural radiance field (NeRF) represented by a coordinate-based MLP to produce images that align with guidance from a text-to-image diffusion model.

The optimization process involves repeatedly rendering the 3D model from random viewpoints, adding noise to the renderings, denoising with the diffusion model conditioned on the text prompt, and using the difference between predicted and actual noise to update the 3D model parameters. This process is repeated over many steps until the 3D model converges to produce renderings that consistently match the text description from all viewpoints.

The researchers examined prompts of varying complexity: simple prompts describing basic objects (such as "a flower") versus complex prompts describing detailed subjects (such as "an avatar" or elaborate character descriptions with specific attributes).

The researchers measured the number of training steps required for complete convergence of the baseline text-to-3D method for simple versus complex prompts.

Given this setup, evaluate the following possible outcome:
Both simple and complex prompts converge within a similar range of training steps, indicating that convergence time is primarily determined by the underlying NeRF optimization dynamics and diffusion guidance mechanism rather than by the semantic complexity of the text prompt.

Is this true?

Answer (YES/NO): NO